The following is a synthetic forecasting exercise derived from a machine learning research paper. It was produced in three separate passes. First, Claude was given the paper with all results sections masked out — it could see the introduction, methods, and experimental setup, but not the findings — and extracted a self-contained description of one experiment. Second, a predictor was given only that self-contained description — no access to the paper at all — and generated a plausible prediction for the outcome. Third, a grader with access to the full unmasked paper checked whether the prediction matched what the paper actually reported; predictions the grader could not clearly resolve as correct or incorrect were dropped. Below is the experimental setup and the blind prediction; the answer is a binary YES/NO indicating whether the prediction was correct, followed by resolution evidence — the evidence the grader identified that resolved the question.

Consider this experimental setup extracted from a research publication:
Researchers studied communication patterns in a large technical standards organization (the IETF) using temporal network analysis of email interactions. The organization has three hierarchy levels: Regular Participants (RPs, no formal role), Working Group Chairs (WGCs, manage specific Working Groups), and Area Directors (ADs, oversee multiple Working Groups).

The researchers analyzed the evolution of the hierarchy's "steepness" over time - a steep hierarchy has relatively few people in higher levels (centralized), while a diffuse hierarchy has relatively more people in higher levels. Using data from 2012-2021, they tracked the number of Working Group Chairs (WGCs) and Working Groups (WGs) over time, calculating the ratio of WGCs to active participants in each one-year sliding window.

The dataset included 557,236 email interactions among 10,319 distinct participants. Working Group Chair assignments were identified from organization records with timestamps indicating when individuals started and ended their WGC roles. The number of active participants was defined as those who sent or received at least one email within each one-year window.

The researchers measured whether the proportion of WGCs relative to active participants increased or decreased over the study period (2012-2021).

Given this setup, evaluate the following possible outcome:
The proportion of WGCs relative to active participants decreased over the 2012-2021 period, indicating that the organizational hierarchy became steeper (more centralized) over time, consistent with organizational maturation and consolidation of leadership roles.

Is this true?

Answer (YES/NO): NO